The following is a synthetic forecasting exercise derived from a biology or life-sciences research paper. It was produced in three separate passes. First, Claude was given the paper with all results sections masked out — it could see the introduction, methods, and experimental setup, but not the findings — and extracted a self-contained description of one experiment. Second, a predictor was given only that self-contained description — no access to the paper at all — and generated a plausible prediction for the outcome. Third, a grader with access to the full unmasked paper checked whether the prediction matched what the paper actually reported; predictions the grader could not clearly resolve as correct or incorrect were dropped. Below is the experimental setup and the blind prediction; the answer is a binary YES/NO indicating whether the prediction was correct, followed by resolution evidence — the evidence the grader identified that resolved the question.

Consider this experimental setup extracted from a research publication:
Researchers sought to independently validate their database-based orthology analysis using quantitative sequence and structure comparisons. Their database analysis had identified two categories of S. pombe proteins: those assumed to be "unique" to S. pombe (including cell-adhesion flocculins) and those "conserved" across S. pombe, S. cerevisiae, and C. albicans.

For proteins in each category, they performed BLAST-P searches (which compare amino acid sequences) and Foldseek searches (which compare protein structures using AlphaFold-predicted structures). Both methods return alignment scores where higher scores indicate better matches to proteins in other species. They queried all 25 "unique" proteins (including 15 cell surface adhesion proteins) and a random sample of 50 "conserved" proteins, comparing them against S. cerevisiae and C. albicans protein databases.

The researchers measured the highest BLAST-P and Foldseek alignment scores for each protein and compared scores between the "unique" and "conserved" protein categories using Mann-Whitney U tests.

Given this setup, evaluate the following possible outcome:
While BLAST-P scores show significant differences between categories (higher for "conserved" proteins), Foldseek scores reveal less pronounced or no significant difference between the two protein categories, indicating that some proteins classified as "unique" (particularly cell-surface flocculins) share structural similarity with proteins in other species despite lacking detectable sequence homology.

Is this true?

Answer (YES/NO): NO